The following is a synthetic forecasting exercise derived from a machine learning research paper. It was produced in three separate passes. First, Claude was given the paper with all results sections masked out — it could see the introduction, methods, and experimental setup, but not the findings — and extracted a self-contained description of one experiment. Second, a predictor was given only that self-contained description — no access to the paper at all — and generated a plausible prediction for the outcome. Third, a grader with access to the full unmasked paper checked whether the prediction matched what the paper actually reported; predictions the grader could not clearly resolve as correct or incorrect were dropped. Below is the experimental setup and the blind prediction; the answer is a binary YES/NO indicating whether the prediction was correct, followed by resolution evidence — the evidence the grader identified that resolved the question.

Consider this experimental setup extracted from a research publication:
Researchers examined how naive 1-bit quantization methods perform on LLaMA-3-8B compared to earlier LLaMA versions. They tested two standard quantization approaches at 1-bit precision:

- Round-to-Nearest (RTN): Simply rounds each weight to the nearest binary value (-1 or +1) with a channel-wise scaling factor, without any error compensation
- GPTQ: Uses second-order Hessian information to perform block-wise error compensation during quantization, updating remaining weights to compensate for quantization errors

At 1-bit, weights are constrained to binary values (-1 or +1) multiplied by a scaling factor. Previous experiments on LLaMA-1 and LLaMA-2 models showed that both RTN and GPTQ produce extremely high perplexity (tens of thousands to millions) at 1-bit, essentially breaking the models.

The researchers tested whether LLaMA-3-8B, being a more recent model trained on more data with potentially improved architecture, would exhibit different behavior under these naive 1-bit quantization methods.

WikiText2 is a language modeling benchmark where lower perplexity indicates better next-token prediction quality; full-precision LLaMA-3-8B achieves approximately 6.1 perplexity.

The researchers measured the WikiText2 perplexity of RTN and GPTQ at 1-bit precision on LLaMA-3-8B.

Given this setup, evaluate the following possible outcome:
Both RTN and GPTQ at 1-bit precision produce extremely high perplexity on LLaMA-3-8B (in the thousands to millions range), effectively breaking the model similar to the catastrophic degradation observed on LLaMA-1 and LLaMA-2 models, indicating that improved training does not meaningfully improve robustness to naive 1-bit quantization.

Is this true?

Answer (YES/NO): YES